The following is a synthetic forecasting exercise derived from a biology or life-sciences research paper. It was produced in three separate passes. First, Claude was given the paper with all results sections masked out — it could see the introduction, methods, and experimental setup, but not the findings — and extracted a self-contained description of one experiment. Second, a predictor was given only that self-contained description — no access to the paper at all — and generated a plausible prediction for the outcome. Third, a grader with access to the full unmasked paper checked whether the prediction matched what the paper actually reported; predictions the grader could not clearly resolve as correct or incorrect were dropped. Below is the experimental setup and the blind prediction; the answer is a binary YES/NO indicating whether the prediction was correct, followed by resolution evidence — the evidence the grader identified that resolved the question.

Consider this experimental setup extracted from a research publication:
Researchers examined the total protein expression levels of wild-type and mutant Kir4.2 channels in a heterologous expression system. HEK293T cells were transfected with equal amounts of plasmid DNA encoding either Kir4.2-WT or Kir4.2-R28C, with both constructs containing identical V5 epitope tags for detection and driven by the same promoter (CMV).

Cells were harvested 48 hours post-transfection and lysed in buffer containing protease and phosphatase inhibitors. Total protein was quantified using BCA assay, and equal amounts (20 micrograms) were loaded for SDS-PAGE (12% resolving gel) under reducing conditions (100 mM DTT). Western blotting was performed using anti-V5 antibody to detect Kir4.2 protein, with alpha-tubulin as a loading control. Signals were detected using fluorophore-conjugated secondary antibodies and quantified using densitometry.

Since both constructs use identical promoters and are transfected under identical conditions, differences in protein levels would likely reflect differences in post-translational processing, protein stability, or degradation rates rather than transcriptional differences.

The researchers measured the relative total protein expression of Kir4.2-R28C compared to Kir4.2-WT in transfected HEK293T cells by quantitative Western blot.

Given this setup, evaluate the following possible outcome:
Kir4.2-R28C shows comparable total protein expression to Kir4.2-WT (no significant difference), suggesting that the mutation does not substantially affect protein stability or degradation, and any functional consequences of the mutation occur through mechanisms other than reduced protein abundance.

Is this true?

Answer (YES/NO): NO